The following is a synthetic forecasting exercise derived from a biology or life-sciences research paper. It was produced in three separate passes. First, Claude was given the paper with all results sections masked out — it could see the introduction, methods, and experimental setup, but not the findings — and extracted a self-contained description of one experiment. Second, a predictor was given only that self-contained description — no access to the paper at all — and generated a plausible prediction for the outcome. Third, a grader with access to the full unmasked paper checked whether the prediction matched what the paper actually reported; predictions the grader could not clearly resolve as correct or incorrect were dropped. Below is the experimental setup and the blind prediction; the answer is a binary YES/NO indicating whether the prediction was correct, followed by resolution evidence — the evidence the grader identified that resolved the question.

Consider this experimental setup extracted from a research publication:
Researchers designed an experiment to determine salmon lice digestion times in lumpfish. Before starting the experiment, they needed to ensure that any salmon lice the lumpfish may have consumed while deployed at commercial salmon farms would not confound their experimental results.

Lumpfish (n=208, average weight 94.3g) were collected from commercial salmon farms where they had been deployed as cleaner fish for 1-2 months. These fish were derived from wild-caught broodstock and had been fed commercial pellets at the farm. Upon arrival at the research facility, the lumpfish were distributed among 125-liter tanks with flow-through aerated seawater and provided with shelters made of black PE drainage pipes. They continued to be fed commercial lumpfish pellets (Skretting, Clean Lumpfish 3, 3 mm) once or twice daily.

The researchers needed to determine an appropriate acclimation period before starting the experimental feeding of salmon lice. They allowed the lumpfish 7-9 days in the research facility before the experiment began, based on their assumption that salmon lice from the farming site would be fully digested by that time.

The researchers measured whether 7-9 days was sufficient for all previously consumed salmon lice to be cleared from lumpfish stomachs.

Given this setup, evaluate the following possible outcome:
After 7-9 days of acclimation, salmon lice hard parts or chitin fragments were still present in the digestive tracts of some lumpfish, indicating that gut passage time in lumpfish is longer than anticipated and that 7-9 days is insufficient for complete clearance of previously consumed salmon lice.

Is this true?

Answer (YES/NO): NO